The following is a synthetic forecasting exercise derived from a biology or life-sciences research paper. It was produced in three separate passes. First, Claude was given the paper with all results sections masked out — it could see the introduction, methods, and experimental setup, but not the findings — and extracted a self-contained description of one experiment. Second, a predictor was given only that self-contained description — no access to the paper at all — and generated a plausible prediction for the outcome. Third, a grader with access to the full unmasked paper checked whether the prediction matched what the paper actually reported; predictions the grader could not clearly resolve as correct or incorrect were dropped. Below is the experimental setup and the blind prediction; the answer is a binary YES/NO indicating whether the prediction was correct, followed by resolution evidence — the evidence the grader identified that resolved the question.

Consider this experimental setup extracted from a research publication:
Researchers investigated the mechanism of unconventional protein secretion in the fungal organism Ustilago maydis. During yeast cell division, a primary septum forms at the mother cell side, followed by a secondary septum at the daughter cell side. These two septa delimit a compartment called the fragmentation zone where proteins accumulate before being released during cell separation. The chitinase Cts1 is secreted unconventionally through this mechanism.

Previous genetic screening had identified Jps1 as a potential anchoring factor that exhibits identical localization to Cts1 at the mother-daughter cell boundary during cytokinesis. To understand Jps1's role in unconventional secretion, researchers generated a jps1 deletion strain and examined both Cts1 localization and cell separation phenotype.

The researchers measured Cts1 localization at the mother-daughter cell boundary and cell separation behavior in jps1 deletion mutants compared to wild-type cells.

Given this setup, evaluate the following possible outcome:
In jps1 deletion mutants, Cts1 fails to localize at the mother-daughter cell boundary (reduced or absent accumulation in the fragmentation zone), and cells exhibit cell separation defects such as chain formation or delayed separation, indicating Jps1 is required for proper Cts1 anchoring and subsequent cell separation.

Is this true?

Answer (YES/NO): NO